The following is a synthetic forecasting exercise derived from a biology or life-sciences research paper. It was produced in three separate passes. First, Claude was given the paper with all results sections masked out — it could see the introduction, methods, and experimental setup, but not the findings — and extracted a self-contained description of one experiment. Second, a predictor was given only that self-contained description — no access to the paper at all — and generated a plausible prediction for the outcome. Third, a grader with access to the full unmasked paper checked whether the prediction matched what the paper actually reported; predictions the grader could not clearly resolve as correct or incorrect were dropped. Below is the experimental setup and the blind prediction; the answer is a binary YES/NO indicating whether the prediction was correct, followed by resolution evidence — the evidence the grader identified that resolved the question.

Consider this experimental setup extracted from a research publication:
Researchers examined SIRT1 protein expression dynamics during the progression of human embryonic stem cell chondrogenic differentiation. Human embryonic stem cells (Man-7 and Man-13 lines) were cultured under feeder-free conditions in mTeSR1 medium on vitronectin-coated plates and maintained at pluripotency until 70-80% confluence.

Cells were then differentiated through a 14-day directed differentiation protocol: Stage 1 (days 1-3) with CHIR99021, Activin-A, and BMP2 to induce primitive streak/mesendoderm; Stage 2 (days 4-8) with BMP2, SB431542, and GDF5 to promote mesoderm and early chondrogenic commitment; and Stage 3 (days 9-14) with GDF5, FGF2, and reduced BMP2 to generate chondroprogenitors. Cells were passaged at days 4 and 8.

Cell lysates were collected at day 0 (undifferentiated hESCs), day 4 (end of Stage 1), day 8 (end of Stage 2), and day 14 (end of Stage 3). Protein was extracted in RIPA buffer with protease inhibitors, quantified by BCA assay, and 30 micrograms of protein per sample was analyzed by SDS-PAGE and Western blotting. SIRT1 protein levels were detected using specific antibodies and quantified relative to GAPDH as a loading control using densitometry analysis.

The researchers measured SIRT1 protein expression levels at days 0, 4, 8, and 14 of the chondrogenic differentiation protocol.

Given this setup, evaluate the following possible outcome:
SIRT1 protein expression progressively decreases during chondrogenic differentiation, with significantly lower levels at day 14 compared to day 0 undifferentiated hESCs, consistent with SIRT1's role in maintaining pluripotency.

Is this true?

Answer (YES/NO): NO